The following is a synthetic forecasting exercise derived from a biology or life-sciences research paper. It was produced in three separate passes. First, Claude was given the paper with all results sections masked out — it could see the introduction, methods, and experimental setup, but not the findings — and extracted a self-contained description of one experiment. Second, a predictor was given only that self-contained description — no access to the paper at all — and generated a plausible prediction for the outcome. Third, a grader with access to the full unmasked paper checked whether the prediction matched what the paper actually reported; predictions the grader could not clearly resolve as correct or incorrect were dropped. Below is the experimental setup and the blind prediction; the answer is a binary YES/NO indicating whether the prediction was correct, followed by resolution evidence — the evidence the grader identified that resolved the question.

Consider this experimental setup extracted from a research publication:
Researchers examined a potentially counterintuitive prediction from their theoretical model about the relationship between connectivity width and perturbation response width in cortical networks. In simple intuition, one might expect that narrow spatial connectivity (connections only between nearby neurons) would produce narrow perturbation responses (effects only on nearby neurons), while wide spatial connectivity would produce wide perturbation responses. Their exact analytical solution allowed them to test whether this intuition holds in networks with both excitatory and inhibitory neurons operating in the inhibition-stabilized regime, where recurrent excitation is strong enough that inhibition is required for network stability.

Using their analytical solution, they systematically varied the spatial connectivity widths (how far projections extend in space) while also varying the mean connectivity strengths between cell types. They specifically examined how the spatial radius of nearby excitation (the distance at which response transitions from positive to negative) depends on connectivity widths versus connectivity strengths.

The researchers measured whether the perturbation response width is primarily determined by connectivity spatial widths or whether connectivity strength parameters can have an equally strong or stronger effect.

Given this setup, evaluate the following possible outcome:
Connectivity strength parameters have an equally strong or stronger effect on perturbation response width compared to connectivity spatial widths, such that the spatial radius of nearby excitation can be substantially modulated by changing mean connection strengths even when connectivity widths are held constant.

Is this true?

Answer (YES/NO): YES